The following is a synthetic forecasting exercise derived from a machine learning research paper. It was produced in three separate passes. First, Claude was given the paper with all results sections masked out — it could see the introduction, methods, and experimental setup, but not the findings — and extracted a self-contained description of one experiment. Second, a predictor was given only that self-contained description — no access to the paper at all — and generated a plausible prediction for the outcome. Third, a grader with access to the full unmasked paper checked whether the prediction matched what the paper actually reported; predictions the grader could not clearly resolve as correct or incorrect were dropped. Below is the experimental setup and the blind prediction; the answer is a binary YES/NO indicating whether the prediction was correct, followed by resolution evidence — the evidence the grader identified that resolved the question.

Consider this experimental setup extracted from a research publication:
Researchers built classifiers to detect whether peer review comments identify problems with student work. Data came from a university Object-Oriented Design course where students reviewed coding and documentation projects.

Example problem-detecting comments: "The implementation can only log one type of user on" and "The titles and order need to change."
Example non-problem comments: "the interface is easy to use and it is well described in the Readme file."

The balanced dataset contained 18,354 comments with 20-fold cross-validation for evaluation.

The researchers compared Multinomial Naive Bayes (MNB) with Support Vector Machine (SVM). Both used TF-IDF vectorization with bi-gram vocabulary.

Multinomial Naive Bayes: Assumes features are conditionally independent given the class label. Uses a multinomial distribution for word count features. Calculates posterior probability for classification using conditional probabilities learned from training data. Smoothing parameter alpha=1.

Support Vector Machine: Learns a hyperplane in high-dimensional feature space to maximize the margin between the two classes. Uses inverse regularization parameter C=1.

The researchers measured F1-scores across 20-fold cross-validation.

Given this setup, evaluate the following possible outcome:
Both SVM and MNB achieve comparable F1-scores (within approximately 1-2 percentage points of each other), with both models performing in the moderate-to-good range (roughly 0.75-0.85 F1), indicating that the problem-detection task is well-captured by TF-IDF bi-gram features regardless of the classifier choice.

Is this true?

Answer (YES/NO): NO